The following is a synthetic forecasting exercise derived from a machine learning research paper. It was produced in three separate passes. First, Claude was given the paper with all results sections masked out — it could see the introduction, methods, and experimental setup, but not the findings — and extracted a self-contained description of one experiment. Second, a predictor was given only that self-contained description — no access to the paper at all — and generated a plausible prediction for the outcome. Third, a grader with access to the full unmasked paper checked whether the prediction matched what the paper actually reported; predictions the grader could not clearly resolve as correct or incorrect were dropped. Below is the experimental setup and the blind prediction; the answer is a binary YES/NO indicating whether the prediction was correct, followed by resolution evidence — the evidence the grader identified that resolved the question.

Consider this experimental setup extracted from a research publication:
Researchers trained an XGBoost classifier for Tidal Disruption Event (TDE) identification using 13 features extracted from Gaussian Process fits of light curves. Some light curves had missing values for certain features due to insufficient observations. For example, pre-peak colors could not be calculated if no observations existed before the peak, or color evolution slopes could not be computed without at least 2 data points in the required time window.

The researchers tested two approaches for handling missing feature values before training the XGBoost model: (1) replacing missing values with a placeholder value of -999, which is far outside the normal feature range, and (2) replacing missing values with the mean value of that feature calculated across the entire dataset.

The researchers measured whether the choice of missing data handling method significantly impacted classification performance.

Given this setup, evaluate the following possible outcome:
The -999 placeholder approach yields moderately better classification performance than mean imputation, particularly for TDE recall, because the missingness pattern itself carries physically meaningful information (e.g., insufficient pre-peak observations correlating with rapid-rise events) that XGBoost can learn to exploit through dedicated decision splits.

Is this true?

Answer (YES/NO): NO